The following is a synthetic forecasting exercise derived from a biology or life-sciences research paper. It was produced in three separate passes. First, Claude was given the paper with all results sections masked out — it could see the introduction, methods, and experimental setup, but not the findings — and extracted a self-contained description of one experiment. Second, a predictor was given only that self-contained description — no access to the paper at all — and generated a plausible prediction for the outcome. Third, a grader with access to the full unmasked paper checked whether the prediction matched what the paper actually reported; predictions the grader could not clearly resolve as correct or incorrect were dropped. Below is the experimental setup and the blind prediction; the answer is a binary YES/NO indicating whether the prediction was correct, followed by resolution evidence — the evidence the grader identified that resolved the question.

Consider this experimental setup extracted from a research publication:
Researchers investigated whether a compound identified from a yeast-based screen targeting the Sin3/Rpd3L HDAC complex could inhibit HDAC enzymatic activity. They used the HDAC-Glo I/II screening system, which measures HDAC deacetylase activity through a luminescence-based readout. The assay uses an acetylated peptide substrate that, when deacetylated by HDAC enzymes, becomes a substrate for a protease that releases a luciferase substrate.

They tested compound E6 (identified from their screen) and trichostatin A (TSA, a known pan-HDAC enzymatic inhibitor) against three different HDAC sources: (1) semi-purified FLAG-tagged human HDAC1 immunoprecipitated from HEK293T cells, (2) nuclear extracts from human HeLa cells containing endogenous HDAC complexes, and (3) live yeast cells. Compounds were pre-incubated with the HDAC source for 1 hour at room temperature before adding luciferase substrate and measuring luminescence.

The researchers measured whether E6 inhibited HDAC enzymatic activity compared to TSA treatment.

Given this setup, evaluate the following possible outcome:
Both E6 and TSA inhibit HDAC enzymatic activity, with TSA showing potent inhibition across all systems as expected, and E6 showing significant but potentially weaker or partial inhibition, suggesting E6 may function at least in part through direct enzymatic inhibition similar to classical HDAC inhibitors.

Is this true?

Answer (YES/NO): NO